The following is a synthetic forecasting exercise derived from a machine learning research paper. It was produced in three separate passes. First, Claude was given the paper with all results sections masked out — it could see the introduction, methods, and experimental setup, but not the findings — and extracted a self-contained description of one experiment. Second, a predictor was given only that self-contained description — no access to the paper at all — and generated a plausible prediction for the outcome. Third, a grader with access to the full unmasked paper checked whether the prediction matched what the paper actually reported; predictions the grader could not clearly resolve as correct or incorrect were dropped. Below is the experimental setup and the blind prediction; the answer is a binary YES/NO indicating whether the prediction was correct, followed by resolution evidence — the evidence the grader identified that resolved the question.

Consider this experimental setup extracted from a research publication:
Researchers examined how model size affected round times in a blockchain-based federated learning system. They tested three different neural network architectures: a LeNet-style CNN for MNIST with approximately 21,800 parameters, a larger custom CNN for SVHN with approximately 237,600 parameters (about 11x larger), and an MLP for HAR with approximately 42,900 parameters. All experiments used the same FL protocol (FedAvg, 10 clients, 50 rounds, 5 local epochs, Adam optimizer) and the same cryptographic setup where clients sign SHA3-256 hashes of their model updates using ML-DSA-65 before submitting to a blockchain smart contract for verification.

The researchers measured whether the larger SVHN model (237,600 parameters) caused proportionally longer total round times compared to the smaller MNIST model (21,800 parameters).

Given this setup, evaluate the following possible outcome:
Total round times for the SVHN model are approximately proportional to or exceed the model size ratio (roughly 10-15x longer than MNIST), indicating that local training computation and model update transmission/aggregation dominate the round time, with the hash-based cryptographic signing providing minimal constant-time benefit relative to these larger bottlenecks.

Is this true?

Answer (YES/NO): NO